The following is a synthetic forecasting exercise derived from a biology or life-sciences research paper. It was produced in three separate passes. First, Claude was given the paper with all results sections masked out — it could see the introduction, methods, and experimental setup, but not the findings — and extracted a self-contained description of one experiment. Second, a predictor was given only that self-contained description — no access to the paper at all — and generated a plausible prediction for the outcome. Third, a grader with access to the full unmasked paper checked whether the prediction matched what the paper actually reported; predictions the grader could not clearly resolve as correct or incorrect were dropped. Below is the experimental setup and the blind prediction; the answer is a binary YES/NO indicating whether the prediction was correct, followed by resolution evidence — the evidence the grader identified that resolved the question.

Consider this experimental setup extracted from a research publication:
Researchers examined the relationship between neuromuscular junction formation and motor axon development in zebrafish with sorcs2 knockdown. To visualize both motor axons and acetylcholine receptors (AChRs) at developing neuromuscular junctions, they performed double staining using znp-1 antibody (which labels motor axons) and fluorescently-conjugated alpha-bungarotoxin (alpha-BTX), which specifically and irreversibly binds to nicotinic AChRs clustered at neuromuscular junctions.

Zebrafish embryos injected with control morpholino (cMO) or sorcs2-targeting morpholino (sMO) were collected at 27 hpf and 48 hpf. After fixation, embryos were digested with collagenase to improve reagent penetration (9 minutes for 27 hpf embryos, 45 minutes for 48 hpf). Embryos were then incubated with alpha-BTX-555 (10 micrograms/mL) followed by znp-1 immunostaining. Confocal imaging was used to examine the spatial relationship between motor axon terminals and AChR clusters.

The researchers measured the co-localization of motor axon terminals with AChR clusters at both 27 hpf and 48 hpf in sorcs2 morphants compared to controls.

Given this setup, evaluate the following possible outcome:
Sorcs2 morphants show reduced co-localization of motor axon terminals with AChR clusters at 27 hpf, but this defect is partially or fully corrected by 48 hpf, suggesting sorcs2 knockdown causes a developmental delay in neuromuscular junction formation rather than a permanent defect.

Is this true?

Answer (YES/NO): NO